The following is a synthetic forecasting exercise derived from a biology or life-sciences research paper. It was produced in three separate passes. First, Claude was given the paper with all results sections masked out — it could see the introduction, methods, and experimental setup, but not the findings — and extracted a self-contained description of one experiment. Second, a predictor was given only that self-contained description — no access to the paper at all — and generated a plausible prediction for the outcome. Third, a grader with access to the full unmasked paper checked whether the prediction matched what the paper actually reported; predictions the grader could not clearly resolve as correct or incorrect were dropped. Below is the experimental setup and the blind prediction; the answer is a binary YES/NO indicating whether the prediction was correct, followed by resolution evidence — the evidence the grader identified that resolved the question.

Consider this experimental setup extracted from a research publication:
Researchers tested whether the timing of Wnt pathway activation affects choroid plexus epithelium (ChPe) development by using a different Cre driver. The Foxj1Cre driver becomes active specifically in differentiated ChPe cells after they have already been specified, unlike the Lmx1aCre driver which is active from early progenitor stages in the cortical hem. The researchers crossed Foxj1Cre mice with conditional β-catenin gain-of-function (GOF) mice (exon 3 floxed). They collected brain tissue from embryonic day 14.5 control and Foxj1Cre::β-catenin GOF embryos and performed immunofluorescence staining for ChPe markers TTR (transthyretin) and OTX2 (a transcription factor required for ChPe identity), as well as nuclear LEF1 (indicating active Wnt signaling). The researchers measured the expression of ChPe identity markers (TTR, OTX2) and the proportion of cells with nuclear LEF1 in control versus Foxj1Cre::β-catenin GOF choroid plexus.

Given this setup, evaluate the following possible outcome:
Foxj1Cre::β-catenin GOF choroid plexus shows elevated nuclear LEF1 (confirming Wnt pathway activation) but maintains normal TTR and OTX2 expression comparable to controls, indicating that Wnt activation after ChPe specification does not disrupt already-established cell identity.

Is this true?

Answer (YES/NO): NO